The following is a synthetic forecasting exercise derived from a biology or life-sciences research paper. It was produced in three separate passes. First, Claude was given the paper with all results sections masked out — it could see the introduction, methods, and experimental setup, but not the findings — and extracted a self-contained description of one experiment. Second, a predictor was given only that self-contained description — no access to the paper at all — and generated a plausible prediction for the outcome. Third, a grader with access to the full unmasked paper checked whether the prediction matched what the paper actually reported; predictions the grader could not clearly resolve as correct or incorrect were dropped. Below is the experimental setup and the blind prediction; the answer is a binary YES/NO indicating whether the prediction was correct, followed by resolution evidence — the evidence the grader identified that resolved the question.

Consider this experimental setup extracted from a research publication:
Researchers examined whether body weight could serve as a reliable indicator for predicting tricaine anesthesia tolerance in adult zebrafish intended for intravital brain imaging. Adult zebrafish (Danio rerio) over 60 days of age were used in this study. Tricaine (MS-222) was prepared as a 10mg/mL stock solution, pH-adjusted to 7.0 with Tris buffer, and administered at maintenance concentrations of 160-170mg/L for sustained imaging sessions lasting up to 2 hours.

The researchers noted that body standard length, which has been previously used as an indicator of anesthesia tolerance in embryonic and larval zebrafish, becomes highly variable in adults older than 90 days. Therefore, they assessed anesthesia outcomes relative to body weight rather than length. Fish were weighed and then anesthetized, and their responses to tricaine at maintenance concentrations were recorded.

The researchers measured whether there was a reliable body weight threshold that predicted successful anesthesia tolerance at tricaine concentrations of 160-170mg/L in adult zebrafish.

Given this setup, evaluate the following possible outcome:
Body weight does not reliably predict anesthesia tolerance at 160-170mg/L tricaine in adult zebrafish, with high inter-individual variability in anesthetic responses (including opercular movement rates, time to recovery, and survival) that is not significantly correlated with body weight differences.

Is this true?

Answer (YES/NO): NO